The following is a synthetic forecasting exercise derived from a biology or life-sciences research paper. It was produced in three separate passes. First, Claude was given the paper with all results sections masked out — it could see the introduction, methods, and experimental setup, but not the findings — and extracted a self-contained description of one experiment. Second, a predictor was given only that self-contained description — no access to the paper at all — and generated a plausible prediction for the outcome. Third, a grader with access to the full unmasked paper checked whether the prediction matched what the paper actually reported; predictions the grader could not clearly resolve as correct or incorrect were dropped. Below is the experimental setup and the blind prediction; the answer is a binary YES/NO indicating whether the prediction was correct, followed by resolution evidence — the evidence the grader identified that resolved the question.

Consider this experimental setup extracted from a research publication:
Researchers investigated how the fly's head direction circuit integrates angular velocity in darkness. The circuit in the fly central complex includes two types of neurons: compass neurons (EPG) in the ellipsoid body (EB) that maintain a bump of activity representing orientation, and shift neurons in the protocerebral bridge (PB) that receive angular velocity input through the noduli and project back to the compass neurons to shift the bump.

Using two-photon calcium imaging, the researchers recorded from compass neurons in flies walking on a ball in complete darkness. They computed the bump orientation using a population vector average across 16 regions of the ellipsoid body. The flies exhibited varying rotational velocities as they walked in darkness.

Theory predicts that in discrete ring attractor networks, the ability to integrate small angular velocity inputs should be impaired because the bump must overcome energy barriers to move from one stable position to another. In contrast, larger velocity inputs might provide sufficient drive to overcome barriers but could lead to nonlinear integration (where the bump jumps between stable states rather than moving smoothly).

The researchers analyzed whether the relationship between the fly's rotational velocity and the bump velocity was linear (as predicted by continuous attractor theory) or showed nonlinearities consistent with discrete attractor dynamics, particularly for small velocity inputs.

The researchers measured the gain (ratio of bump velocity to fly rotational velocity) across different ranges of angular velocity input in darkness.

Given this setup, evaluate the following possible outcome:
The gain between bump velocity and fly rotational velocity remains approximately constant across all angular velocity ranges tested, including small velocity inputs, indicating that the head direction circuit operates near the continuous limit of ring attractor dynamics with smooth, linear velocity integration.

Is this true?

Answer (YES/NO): YES